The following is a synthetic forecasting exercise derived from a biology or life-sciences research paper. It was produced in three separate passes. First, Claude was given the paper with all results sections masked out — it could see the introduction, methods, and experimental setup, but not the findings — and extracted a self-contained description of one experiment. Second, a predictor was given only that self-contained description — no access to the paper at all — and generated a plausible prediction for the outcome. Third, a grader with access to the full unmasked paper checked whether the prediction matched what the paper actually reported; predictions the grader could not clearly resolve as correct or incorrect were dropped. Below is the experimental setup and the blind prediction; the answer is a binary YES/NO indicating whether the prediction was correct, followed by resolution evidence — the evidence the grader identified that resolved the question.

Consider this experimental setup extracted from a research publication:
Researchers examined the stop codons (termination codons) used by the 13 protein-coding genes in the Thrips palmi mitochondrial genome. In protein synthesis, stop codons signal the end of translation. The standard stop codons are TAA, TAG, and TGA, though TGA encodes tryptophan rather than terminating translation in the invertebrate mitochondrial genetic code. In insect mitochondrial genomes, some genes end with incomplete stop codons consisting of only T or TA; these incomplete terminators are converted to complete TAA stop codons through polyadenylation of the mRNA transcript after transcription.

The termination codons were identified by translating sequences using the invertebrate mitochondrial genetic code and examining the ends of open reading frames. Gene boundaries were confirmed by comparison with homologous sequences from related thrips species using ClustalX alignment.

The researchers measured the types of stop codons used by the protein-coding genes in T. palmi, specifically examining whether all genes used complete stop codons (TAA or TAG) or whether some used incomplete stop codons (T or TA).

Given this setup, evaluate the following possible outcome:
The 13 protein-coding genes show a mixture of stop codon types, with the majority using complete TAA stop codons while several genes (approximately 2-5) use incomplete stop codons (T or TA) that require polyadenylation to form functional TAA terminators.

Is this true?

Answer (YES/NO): NO